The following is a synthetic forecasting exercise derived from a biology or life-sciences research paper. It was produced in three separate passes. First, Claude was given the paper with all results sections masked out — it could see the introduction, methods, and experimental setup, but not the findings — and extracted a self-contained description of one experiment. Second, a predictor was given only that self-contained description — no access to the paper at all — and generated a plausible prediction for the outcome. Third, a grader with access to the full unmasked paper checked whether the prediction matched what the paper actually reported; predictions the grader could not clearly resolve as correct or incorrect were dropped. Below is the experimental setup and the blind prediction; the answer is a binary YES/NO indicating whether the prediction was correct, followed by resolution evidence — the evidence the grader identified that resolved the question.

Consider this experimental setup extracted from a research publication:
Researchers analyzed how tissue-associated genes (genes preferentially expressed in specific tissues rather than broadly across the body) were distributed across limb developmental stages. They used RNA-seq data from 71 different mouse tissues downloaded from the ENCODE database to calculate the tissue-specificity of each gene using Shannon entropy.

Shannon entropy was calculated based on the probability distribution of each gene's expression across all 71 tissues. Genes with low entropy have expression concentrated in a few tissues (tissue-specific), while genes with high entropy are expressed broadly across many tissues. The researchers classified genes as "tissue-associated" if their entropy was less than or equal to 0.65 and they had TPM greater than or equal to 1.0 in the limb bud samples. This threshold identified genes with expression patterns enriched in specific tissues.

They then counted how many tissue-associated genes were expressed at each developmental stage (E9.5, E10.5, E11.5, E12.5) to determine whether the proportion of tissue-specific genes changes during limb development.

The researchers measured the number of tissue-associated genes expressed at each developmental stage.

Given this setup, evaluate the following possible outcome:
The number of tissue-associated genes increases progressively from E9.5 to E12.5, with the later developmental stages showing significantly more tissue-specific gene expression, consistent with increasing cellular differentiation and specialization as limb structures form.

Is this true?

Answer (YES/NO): NO